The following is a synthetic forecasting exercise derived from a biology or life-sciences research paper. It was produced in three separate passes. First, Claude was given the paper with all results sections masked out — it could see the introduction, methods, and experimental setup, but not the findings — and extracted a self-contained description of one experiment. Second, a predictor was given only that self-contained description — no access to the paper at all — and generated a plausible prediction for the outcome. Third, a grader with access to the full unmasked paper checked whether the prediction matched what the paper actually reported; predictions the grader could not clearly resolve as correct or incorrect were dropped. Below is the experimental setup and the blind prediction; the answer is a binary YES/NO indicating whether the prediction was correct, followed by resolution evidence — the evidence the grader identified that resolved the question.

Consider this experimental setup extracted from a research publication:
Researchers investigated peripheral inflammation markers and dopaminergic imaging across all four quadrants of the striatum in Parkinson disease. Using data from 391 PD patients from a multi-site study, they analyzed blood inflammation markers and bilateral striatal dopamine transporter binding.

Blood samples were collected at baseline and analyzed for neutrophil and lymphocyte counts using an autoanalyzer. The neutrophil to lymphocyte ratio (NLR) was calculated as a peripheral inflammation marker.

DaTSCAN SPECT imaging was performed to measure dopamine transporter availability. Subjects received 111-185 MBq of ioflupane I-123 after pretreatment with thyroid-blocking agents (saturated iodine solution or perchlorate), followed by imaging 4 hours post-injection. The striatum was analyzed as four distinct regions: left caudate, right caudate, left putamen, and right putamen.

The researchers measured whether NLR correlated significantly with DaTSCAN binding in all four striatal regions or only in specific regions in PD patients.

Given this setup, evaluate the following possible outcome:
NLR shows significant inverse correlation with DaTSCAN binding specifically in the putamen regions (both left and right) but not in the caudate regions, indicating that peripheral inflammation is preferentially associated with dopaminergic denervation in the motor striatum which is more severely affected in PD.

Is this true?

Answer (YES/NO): NO